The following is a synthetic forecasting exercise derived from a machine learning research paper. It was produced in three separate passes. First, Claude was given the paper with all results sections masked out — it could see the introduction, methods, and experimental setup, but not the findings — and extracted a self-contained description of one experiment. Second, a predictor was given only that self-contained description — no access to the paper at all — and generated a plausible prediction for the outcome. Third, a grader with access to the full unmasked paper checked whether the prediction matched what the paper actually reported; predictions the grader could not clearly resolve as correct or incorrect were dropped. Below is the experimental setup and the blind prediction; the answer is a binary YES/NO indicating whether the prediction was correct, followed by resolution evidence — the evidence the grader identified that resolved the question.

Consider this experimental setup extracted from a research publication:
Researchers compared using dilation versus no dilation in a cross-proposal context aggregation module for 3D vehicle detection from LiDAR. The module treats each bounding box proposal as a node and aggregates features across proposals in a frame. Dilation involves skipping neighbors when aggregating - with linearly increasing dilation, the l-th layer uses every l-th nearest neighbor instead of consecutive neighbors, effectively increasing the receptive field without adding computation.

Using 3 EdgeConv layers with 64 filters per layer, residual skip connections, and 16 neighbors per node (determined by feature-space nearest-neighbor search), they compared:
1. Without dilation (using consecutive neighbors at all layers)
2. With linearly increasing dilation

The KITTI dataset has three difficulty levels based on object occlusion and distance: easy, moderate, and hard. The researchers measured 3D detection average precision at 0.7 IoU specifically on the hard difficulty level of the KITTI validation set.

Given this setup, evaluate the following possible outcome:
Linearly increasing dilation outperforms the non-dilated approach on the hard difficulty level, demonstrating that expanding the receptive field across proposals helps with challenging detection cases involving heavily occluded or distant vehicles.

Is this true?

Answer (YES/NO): YES